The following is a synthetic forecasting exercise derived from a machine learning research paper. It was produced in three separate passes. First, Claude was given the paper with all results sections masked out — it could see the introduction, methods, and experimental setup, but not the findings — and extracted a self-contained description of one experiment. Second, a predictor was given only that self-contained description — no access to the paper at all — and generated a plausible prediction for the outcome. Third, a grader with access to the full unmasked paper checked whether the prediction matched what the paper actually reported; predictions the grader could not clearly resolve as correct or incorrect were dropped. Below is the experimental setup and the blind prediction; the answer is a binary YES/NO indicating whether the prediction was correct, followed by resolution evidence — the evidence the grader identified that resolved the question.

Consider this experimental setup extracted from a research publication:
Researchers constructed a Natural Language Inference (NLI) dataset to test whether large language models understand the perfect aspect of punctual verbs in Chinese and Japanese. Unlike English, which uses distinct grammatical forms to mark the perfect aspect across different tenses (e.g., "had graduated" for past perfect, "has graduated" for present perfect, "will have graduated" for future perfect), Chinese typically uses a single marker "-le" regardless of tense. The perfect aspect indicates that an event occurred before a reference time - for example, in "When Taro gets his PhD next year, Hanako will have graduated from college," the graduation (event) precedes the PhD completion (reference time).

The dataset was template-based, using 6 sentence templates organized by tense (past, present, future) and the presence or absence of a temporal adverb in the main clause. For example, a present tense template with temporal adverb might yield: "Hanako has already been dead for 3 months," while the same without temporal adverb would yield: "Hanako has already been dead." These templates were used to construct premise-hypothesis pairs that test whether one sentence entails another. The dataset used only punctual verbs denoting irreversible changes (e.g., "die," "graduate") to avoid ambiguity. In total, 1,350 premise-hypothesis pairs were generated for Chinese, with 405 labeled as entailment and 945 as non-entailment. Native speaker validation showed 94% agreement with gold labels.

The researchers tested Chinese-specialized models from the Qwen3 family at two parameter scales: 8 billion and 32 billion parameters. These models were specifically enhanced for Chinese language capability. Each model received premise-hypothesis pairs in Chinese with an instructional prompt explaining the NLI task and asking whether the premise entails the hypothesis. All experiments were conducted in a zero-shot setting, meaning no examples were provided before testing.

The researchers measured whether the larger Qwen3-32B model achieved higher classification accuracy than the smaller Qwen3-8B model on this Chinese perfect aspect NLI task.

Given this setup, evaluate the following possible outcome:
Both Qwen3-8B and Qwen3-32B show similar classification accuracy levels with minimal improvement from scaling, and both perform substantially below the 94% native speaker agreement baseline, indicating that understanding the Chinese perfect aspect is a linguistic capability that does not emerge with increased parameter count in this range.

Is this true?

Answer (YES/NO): NO